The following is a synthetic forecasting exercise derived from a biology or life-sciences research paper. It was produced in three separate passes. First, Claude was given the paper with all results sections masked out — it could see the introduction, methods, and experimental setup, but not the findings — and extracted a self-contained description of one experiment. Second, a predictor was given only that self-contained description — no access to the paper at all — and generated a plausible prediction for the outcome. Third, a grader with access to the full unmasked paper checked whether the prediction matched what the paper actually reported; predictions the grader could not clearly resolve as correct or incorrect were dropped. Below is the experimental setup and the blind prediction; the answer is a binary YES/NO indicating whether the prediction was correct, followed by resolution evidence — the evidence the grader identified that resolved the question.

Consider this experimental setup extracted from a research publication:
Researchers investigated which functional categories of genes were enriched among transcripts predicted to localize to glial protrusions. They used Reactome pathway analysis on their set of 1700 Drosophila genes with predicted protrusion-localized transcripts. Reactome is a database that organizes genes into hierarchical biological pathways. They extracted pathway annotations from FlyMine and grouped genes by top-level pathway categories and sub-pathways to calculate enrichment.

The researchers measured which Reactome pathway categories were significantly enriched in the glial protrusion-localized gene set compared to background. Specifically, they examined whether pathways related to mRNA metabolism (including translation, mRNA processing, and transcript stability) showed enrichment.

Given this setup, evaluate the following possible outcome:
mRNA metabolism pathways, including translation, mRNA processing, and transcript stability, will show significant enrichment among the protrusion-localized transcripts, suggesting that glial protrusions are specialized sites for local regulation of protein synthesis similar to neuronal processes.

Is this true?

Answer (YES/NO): YES